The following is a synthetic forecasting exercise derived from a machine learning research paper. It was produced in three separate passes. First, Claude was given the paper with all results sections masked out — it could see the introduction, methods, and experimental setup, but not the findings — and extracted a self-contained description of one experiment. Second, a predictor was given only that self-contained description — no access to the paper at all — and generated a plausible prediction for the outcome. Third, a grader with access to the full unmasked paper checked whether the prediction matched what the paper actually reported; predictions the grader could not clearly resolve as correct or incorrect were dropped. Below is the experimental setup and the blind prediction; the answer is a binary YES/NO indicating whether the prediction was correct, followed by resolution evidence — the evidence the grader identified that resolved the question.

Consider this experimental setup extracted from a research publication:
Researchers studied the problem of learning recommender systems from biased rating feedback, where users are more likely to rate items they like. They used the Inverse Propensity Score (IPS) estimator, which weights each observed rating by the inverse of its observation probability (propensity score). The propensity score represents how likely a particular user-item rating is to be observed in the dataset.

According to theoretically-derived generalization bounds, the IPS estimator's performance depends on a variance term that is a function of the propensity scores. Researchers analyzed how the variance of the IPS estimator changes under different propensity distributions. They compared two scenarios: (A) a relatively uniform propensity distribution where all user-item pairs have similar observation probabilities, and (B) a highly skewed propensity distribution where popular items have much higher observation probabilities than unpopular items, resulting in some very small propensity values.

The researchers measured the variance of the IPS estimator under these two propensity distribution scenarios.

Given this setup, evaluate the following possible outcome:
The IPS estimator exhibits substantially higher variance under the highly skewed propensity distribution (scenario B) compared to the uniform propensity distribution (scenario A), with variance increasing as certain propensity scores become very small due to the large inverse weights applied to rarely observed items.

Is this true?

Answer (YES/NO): YES